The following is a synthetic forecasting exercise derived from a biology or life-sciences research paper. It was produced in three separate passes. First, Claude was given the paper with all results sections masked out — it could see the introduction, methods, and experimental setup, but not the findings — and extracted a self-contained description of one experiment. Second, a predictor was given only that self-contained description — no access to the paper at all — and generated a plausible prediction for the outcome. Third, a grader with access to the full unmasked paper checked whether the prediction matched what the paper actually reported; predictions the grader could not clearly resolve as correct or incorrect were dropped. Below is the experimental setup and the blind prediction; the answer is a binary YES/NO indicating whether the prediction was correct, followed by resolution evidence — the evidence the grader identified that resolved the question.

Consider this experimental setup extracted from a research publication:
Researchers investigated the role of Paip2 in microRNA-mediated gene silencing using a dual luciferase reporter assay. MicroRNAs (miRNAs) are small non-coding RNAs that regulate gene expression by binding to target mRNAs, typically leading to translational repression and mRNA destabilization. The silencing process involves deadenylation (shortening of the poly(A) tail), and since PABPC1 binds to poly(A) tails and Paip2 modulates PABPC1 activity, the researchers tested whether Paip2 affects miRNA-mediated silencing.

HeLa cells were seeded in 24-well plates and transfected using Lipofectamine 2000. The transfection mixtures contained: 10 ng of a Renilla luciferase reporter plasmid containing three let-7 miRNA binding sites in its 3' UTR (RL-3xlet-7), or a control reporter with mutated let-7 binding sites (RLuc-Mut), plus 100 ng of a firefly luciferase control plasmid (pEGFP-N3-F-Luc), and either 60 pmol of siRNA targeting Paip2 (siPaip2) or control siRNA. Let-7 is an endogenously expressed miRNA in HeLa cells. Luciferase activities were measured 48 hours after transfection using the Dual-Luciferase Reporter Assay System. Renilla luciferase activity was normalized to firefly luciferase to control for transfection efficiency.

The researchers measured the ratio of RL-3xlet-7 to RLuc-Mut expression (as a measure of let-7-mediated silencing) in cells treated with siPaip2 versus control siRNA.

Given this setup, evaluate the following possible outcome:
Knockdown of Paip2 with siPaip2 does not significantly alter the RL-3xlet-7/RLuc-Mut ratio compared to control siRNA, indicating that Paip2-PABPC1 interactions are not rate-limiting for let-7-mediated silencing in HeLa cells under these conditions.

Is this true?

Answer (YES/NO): NO